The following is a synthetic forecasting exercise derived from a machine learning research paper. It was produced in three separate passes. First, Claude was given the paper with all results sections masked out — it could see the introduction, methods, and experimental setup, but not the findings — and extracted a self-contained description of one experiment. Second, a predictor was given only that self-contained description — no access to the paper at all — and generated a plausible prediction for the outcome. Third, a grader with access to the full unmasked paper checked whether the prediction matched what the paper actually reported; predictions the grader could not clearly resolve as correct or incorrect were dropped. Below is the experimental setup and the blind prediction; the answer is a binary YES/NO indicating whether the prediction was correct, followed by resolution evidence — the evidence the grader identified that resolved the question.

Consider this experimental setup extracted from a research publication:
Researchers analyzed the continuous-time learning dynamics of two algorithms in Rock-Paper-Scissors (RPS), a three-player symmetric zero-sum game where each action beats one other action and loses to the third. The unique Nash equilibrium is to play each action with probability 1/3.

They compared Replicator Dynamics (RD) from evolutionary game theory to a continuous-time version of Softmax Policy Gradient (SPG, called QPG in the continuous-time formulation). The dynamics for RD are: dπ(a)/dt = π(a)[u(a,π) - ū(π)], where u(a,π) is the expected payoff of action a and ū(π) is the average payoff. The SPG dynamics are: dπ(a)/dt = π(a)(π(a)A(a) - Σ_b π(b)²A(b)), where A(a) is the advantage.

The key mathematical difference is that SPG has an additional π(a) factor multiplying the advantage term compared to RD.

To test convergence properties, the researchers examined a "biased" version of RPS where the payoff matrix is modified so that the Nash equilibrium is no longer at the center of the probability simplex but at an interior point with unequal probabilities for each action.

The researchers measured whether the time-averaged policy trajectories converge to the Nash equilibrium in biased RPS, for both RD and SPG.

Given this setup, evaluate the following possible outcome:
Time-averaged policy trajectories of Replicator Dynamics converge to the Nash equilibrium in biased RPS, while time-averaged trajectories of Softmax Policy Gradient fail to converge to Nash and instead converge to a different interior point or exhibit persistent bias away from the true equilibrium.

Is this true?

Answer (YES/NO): YES